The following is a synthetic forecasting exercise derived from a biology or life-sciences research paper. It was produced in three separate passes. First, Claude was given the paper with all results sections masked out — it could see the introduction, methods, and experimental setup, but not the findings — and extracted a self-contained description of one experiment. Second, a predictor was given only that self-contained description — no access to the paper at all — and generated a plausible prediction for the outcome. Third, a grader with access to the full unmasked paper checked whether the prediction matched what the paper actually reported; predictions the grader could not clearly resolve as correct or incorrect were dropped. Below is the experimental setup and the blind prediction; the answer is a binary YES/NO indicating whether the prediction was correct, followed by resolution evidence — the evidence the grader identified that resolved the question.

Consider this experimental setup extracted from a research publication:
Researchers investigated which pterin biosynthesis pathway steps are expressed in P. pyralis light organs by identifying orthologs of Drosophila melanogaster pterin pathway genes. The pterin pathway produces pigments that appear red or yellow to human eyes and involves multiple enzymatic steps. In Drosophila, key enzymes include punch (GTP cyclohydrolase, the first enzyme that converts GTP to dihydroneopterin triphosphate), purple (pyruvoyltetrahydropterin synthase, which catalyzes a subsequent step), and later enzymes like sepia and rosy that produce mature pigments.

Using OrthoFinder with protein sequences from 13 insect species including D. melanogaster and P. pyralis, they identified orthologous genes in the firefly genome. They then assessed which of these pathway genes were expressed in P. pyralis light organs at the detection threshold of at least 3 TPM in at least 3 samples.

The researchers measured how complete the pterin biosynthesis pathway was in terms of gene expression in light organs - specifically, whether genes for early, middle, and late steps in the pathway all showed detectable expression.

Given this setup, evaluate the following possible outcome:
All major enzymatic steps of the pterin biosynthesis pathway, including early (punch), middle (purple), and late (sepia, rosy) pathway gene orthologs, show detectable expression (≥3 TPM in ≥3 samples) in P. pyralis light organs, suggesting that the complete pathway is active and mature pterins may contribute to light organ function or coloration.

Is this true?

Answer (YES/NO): NO